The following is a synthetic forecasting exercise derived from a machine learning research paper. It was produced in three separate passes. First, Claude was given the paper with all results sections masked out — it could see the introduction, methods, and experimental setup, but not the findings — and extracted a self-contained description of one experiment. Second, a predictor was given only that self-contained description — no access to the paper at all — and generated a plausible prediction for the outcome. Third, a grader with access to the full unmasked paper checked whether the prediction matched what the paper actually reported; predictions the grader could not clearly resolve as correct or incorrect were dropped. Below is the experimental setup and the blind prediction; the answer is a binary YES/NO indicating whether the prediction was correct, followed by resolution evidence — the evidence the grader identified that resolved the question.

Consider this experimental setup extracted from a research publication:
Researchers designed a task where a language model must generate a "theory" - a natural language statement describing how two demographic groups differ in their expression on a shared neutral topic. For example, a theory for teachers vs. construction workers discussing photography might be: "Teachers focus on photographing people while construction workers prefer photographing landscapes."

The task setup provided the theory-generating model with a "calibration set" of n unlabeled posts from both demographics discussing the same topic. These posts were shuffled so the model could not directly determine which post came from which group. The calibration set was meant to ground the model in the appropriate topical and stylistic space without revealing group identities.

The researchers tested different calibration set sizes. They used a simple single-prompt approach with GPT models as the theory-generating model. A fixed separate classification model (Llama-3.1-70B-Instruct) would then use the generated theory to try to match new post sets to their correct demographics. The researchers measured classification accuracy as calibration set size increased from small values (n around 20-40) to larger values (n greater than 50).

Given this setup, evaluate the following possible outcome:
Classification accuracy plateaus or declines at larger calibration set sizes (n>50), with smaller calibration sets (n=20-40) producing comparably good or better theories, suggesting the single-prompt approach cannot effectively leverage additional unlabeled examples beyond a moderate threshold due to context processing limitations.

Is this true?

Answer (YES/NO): YES